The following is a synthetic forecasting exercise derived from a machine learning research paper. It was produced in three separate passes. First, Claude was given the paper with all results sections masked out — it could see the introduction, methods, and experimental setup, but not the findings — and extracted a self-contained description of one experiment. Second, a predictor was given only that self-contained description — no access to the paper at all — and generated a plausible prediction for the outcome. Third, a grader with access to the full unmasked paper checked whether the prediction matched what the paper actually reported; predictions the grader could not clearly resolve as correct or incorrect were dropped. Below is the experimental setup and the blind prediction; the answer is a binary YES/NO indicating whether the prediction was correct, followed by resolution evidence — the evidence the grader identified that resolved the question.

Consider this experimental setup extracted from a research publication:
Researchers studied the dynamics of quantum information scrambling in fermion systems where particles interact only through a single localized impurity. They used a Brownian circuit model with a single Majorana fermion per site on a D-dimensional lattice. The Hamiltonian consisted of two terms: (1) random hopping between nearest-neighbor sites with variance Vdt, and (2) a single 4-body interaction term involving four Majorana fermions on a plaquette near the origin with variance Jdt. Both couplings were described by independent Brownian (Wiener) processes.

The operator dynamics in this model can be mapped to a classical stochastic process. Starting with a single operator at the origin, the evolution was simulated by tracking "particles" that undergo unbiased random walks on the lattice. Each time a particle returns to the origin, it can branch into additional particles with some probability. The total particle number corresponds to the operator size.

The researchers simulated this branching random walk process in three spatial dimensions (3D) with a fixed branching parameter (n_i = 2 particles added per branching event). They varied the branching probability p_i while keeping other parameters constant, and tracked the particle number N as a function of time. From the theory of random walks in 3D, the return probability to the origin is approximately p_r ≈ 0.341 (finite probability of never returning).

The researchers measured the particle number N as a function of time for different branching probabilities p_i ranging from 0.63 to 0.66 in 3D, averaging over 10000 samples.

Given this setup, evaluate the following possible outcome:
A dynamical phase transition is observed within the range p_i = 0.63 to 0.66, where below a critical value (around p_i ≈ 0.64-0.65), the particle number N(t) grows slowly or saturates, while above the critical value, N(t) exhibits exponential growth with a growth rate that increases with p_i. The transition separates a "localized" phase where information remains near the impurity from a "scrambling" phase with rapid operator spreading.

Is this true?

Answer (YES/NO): NO